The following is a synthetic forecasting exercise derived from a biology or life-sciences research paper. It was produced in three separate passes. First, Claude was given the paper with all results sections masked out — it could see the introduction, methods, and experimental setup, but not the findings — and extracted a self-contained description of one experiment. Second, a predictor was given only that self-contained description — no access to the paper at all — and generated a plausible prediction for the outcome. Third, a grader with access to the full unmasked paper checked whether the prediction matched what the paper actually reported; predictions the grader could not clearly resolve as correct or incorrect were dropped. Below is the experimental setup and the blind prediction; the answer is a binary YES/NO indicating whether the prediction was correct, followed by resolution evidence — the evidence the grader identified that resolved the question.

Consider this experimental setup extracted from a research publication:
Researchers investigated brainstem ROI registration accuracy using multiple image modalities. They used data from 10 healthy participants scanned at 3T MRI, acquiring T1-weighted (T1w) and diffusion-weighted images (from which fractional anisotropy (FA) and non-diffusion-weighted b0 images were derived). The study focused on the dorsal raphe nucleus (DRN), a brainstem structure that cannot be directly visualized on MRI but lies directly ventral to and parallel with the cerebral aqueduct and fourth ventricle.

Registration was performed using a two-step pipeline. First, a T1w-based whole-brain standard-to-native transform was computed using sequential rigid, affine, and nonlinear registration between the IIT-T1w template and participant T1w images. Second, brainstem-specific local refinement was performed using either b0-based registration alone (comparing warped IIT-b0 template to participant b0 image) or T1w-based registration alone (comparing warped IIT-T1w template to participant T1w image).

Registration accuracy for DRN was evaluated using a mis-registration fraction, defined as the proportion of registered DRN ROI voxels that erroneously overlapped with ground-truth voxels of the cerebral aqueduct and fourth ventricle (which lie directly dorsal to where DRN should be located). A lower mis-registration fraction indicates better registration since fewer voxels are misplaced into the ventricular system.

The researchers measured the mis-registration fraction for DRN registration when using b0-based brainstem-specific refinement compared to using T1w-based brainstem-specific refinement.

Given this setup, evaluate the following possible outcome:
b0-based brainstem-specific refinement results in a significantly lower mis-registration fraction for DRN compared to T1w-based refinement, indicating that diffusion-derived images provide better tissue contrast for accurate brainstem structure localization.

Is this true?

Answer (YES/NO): NO